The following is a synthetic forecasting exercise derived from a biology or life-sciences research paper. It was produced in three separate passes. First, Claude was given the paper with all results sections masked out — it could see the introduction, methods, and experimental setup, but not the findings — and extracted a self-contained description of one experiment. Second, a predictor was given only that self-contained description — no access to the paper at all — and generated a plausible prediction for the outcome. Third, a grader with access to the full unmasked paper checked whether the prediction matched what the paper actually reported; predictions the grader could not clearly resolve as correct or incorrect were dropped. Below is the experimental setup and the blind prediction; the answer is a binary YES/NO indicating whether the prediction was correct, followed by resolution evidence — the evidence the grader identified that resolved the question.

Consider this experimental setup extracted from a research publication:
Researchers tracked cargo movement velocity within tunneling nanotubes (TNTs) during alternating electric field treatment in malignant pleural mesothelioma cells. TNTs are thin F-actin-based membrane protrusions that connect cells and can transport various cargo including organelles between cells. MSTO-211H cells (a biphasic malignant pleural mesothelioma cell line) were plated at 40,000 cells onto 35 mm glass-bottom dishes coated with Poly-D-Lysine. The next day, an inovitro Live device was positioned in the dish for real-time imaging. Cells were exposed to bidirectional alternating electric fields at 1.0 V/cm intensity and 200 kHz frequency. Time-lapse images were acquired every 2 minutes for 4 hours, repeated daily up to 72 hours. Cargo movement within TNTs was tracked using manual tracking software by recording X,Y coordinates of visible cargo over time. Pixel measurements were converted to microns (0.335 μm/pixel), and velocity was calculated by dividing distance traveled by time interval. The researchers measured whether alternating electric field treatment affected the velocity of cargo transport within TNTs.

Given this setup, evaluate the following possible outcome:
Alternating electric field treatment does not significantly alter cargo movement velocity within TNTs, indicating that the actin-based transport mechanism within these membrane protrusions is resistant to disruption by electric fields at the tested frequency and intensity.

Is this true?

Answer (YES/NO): YES